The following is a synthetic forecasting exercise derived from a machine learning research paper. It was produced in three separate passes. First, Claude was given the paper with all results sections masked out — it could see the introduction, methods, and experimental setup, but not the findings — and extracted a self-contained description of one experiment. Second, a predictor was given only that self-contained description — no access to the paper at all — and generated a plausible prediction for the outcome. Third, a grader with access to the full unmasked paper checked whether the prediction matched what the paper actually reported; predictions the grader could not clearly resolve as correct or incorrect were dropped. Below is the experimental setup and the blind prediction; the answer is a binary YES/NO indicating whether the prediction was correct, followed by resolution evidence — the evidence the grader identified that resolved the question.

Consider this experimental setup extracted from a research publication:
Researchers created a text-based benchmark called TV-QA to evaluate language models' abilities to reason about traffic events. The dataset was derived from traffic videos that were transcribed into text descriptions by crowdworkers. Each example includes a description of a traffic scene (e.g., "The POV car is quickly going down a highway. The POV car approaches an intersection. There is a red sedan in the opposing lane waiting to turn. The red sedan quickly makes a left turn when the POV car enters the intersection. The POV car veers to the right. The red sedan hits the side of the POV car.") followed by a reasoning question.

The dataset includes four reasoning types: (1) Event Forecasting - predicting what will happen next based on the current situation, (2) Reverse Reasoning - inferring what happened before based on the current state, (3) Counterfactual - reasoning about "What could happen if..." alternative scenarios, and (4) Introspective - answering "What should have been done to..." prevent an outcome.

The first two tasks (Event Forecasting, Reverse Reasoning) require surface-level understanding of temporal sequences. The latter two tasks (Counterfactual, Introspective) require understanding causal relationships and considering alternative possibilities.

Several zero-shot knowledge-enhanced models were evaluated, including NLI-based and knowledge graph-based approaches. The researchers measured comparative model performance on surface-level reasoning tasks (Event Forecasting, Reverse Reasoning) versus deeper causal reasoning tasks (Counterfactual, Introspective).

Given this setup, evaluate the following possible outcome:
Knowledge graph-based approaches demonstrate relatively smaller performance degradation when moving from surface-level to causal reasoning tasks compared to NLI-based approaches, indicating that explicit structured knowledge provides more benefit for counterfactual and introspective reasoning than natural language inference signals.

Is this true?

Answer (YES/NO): NO